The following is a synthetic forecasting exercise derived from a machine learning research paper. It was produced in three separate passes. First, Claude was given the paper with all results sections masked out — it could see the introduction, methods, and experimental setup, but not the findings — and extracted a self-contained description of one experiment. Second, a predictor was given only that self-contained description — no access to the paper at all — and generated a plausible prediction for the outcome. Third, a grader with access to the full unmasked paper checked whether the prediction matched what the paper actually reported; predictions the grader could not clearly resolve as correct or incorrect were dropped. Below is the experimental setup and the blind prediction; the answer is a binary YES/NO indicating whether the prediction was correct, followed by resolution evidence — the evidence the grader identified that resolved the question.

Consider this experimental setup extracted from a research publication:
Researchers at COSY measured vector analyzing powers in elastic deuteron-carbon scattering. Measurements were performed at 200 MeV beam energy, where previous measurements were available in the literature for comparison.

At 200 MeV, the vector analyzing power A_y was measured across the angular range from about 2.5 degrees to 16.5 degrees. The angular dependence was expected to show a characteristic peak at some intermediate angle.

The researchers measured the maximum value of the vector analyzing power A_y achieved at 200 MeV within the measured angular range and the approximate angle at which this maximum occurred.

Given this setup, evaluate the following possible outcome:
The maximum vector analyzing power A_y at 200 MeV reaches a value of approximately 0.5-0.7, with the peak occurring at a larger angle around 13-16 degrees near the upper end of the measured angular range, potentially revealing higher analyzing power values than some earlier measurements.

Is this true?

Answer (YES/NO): NO